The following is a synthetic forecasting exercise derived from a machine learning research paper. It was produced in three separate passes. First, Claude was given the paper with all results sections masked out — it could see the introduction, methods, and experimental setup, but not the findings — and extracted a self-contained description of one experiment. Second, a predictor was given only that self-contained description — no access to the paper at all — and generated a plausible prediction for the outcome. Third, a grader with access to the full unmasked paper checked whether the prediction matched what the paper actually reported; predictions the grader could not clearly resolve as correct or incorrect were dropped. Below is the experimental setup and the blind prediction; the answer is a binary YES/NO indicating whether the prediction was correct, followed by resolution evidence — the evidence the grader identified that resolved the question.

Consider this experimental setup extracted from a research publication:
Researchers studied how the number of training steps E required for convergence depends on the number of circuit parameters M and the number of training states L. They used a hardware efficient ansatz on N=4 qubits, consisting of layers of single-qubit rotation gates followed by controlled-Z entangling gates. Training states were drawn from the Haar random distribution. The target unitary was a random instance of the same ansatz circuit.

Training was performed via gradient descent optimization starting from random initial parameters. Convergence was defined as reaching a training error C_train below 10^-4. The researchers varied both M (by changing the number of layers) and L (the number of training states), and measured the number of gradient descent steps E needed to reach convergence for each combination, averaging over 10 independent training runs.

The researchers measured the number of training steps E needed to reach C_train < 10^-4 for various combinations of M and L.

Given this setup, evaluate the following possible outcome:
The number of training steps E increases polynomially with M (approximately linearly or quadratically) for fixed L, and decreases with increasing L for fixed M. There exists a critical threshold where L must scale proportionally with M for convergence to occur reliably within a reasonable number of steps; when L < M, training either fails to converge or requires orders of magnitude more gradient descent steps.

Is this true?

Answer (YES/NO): NO